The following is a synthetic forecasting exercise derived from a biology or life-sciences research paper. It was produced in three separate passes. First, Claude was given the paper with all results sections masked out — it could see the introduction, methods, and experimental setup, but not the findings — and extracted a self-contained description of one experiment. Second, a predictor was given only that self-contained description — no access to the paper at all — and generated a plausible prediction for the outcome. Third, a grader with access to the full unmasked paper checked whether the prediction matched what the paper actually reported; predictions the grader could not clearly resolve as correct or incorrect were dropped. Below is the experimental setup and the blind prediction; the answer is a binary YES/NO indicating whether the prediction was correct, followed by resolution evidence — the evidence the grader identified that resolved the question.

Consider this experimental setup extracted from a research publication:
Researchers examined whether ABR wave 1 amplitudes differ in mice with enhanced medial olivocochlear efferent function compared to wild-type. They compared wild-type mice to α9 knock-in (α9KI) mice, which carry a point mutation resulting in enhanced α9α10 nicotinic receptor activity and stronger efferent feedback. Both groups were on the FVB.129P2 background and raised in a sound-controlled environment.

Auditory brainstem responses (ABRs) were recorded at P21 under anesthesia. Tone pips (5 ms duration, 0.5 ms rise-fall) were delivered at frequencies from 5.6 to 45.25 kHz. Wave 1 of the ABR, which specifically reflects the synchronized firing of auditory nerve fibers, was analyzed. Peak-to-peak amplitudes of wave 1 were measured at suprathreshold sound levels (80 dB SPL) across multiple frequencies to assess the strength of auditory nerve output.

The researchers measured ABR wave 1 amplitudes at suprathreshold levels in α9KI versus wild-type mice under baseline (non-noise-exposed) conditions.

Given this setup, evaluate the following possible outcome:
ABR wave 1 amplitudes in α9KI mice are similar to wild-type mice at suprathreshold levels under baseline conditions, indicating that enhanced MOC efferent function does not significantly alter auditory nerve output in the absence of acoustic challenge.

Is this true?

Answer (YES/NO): NO